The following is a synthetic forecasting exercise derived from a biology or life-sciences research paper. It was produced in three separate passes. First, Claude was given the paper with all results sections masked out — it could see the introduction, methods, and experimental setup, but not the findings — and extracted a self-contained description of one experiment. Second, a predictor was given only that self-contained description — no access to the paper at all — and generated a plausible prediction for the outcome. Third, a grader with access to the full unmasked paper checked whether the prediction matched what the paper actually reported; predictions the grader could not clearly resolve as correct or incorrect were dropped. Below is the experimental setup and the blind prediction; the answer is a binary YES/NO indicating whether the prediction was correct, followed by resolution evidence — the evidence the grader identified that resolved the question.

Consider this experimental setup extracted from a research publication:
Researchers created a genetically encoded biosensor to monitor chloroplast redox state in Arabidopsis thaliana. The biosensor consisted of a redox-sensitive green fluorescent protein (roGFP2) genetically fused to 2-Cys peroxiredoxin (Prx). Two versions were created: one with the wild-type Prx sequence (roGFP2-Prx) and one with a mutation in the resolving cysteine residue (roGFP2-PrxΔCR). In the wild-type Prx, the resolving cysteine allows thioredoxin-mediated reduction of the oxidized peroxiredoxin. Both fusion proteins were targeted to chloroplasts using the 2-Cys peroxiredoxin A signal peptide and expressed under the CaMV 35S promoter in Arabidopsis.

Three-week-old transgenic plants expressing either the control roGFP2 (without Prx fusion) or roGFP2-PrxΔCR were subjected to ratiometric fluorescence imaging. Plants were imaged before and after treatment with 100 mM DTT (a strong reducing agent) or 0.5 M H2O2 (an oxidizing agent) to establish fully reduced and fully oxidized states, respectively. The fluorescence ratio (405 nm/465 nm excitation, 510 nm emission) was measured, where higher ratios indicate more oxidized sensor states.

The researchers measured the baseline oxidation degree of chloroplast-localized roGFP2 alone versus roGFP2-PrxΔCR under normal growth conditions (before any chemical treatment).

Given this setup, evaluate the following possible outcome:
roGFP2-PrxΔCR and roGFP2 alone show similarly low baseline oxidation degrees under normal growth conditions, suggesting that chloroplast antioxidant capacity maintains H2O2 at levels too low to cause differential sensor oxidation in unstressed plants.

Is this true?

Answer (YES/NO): NO